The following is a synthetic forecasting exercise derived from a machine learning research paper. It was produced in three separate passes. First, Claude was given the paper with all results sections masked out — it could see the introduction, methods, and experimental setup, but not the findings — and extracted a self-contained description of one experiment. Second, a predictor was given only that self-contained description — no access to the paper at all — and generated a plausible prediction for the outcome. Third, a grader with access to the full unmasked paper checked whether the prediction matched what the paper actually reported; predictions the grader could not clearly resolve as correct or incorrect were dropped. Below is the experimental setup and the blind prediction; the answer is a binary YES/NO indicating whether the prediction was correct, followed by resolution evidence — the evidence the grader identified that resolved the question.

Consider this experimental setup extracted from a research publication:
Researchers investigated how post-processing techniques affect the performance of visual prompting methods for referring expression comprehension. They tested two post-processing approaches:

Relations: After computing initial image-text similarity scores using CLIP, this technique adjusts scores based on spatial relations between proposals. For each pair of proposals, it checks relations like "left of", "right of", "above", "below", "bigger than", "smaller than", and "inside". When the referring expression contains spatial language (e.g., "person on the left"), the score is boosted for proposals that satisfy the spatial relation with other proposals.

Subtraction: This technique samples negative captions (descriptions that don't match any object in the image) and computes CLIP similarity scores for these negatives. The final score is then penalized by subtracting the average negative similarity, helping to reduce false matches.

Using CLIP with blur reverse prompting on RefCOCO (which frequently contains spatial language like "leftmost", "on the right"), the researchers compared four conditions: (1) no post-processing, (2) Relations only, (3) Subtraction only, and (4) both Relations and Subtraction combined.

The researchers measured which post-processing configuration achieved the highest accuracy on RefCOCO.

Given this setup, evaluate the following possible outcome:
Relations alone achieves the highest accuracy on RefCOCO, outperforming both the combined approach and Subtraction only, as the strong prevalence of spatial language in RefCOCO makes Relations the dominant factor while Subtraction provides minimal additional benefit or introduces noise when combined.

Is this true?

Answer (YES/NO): NO